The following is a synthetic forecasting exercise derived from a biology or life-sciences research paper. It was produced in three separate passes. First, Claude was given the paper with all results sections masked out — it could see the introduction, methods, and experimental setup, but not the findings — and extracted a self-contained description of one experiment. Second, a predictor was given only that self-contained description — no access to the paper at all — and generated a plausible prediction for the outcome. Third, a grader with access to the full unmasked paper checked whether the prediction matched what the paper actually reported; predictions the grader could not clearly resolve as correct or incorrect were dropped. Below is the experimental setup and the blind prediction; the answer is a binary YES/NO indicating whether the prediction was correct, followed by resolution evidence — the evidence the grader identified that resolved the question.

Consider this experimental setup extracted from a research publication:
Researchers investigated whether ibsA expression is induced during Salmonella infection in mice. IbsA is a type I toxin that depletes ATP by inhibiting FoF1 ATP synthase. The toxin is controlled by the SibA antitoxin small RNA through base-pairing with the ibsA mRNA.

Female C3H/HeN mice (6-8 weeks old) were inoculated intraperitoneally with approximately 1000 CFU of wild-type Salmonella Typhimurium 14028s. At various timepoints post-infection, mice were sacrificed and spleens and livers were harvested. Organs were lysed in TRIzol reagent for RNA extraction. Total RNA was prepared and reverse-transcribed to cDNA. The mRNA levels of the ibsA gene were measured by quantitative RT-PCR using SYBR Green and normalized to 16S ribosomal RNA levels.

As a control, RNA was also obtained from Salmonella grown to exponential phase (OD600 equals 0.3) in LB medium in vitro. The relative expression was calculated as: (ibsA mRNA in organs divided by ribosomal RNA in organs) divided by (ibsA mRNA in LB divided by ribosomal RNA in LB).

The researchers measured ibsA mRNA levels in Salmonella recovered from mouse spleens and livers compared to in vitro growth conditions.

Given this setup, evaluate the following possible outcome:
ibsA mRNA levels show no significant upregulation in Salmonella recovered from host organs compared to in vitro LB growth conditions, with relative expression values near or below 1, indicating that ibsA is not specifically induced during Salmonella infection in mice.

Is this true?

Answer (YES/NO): NO